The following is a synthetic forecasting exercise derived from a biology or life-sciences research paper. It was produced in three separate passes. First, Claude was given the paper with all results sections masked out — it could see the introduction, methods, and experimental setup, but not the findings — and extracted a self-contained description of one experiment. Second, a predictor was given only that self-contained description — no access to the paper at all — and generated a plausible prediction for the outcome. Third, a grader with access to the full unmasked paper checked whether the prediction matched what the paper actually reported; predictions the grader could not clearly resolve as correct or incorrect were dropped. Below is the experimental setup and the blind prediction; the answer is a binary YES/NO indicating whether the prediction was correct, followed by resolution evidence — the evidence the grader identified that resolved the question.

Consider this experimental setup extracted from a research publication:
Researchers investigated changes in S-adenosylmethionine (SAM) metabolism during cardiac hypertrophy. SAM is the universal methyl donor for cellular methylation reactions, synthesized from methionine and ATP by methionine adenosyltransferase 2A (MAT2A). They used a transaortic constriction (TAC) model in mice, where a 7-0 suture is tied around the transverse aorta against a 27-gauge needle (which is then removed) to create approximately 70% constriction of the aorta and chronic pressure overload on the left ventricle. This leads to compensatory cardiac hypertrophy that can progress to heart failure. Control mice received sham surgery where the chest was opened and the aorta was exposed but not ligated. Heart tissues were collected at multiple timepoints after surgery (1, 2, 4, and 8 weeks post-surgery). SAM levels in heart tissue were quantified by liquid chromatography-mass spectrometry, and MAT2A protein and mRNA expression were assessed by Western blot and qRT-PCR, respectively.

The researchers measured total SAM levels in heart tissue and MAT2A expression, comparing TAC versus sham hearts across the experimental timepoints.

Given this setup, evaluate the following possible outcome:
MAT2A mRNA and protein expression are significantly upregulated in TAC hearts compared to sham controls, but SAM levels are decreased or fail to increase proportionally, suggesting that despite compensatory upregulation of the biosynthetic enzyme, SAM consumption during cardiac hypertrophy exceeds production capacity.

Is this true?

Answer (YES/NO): NO